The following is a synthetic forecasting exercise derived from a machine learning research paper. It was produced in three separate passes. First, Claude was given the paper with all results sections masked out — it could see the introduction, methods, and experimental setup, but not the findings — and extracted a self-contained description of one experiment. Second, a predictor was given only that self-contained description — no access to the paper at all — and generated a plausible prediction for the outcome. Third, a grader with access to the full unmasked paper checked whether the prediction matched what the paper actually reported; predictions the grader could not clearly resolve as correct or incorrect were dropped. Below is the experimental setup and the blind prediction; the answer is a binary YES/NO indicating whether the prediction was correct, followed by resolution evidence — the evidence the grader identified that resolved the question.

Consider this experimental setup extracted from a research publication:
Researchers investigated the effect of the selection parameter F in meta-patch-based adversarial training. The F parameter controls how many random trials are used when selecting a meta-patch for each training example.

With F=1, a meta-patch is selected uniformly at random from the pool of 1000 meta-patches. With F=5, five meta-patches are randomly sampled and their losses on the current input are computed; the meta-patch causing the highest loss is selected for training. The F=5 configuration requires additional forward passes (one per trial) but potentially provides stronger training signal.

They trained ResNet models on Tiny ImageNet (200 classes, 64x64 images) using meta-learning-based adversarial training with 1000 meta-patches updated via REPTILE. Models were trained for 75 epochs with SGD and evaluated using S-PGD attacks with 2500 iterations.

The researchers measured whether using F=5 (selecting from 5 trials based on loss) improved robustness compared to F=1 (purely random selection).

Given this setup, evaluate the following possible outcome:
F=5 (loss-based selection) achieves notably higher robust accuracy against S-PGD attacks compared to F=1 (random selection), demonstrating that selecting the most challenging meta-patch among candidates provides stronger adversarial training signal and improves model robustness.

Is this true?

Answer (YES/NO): YES